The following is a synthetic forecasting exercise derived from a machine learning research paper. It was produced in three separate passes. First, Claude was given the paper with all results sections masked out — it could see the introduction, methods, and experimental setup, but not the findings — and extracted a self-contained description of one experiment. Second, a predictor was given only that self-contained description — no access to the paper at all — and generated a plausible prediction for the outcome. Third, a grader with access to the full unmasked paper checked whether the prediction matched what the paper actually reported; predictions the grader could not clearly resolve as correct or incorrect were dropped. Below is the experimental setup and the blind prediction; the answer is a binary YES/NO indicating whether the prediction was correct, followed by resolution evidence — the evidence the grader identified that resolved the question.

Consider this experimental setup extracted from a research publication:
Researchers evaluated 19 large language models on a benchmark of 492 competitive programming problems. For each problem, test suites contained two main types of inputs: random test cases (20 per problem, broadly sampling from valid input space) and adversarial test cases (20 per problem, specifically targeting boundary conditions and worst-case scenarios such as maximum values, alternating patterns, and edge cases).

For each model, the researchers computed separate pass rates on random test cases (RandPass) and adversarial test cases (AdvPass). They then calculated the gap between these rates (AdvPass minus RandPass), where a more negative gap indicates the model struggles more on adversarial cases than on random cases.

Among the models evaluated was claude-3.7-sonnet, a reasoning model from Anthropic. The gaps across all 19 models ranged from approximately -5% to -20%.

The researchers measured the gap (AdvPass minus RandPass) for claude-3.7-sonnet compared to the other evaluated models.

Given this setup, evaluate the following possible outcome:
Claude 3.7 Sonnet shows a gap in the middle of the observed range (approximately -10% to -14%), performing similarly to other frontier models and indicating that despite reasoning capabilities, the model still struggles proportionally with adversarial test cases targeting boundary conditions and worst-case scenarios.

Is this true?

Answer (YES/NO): NO